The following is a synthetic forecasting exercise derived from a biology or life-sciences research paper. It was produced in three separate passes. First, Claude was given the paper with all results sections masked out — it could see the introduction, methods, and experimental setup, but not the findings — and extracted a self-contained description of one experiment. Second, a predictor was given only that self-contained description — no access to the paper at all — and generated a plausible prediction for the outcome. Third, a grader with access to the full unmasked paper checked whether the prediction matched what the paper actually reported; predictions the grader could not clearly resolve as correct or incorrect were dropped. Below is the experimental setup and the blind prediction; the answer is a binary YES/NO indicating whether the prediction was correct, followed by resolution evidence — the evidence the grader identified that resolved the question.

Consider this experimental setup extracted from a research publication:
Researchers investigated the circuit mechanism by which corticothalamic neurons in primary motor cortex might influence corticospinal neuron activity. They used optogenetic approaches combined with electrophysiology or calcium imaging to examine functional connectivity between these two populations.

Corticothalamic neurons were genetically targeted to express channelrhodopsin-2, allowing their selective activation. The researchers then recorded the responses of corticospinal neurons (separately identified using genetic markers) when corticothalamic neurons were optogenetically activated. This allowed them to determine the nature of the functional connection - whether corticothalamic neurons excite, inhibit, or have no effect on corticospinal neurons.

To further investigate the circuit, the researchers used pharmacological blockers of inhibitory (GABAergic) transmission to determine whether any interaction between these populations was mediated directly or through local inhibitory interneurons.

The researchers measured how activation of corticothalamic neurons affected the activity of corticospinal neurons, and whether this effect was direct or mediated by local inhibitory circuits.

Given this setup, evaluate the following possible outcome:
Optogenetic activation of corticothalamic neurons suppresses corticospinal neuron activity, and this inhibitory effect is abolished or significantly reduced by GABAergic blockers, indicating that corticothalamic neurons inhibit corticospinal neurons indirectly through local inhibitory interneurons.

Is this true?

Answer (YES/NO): YES